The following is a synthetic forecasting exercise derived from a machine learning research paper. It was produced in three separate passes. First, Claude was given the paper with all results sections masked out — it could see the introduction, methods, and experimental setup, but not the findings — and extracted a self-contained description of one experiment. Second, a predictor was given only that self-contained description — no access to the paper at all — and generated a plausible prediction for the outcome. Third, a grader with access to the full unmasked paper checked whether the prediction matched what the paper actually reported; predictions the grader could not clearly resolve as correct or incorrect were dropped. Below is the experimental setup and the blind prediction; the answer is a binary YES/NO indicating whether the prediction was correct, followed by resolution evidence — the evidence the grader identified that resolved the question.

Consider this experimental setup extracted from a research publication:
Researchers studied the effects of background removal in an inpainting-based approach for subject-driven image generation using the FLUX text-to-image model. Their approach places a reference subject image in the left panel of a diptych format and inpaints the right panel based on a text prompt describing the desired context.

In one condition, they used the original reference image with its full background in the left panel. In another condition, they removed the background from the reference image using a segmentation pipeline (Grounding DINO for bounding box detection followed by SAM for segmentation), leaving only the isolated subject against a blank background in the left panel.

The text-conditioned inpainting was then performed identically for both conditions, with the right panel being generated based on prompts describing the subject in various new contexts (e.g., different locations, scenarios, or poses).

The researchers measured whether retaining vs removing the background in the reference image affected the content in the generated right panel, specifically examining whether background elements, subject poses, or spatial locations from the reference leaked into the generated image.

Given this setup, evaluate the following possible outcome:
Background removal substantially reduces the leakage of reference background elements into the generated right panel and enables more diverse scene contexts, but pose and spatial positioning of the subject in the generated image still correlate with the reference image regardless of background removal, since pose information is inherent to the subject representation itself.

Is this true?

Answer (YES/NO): NO